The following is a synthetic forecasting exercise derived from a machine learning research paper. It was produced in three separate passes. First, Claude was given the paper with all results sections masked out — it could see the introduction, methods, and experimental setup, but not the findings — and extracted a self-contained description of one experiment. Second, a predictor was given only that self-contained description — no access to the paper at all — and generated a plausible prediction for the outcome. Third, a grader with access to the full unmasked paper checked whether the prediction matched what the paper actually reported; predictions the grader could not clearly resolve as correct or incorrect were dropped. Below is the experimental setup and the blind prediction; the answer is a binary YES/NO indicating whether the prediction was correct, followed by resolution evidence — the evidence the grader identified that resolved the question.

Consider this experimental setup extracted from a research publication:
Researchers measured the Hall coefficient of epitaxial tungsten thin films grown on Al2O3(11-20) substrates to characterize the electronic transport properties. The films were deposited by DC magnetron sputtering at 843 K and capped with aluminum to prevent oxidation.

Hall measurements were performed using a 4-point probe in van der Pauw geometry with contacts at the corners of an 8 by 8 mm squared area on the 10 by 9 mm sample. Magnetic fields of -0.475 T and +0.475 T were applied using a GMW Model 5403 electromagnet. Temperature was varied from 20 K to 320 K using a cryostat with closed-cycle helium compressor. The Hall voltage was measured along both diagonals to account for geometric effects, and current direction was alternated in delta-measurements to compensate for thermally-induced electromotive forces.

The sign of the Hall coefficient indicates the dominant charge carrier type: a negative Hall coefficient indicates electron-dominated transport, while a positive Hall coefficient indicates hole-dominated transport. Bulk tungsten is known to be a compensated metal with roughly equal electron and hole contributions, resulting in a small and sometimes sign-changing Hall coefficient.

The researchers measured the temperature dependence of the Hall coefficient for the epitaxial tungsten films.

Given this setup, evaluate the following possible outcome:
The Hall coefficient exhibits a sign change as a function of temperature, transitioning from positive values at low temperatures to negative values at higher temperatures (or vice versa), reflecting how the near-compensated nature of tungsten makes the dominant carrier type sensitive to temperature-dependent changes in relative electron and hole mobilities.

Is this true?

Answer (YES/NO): YES